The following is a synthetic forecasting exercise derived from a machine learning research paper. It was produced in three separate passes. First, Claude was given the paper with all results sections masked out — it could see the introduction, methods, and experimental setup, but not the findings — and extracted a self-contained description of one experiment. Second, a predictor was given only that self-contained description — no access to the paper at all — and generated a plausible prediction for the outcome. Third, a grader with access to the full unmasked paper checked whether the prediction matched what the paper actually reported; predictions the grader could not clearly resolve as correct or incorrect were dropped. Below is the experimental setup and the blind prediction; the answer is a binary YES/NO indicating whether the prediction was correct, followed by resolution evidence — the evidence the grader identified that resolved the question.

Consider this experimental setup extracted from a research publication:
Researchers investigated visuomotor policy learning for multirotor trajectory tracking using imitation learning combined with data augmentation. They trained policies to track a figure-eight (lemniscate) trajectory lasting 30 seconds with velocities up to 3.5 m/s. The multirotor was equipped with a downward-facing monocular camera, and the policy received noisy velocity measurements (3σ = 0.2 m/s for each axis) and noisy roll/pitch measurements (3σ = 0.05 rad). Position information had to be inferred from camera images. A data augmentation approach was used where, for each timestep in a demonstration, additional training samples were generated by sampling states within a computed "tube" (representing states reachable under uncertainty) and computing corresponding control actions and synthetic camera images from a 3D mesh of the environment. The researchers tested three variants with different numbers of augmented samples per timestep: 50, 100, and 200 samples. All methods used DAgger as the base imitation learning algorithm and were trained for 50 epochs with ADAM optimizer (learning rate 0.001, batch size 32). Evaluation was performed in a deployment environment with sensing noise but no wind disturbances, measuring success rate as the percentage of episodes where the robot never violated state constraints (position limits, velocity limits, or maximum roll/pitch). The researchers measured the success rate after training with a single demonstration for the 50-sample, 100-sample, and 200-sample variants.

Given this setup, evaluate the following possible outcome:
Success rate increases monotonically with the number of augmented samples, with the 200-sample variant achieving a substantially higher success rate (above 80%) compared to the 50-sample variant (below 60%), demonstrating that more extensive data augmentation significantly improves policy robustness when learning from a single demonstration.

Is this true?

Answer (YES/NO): NO